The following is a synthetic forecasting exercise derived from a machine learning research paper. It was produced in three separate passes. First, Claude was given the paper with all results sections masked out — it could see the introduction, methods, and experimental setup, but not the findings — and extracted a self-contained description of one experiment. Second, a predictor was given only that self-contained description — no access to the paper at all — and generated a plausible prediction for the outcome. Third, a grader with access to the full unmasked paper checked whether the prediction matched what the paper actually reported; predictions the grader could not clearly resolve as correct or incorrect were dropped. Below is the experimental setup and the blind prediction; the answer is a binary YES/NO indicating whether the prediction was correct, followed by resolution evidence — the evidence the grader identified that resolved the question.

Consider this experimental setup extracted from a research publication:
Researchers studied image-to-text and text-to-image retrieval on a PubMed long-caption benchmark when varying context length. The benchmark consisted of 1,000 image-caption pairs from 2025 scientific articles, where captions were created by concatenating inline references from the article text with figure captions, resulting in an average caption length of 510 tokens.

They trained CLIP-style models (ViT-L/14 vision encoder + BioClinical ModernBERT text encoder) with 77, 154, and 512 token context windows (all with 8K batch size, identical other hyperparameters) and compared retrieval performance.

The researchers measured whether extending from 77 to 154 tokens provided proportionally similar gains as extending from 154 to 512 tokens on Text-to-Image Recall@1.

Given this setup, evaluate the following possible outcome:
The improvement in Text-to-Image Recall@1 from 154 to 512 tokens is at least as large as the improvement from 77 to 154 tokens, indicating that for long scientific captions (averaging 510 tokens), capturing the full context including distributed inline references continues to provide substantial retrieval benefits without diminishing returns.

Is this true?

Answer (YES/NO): YES